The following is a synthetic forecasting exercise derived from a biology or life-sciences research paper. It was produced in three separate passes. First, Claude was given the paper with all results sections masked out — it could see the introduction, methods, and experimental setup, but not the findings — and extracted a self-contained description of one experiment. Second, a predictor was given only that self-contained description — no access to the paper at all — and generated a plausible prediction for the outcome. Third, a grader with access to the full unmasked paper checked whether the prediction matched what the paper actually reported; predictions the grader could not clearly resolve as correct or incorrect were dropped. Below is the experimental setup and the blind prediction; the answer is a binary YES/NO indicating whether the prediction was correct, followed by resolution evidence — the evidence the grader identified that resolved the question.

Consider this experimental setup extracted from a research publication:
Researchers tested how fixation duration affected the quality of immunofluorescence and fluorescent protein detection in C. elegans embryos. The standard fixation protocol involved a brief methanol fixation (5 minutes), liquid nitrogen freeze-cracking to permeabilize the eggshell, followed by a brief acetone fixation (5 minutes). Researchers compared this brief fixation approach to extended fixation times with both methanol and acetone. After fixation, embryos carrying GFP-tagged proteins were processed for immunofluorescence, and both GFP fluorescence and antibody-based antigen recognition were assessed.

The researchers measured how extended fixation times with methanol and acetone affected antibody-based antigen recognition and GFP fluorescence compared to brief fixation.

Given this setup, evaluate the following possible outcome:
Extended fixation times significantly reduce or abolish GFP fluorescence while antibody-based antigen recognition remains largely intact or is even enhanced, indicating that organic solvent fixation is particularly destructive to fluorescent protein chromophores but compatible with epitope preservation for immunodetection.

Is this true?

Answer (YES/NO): NO